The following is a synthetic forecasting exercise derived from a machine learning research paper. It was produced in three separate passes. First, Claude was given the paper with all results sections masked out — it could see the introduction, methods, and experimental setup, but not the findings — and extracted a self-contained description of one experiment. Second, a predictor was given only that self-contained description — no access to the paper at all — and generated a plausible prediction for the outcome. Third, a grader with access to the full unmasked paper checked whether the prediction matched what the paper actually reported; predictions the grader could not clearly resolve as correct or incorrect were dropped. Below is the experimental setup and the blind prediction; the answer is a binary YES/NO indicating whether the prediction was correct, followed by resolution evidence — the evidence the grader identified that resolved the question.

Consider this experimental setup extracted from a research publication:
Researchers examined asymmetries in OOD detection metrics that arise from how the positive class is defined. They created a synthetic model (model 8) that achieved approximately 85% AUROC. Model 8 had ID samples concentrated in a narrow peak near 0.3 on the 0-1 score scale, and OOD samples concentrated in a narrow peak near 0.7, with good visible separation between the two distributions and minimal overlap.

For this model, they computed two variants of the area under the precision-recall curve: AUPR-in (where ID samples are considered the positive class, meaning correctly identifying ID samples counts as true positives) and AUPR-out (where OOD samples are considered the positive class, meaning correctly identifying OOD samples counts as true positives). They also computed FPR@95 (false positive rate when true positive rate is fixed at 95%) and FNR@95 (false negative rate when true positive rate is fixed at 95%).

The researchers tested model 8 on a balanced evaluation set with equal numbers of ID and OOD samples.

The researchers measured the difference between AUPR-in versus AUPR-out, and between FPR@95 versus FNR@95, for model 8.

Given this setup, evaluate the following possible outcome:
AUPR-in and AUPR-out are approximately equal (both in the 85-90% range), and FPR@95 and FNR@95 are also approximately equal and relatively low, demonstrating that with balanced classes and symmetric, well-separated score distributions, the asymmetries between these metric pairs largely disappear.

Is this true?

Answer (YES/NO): NO